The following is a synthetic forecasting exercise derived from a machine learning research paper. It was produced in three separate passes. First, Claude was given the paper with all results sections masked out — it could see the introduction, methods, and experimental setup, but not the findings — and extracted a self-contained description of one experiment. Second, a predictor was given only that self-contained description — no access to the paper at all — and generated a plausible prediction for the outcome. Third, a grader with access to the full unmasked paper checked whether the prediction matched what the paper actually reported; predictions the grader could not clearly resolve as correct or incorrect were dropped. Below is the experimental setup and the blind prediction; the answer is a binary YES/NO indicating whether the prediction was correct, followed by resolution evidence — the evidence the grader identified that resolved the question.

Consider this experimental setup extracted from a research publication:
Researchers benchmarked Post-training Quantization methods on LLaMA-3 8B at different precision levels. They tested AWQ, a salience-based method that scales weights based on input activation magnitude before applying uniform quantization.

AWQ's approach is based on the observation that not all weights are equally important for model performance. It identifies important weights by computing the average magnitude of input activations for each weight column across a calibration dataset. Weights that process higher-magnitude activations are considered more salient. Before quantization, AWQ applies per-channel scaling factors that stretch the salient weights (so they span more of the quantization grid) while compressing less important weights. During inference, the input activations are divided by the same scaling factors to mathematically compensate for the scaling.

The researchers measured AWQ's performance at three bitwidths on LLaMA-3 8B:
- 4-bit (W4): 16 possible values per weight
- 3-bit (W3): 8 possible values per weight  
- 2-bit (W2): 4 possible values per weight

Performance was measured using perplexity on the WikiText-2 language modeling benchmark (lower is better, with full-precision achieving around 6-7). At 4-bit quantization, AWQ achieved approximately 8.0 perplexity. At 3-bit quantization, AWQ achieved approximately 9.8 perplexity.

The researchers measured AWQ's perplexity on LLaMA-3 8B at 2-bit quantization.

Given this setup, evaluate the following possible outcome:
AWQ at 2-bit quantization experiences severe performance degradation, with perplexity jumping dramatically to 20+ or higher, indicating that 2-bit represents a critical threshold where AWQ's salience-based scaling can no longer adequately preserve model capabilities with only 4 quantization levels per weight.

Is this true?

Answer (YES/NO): YES